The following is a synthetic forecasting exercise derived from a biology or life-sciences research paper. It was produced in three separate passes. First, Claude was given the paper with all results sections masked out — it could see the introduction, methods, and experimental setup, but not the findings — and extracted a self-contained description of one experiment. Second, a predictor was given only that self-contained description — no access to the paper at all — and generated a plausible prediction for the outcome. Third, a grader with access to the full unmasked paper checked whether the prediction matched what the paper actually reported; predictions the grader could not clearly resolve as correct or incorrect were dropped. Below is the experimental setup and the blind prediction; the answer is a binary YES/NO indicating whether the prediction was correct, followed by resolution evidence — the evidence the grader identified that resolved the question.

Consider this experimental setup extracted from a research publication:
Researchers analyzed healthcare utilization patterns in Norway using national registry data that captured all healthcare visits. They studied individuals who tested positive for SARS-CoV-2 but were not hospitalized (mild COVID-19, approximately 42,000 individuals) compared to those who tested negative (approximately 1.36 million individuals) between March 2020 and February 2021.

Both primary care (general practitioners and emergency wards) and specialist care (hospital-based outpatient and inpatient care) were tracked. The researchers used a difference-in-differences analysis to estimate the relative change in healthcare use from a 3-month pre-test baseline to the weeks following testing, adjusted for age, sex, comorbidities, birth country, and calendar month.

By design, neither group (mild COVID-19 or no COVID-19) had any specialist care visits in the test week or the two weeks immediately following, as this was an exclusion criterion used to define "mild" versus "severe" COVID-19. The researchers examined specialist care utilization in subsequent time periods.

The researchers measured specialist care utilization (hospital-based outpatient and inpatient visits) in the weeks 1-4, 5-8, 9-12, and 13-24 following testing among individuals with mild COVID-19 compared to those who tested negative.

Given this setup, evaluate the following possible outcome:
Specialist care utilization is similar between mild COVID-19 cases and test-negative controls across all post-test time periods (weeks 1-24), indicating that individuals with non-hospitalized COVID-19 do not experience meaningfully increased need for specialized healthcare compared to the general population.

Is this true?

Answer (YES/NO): YES